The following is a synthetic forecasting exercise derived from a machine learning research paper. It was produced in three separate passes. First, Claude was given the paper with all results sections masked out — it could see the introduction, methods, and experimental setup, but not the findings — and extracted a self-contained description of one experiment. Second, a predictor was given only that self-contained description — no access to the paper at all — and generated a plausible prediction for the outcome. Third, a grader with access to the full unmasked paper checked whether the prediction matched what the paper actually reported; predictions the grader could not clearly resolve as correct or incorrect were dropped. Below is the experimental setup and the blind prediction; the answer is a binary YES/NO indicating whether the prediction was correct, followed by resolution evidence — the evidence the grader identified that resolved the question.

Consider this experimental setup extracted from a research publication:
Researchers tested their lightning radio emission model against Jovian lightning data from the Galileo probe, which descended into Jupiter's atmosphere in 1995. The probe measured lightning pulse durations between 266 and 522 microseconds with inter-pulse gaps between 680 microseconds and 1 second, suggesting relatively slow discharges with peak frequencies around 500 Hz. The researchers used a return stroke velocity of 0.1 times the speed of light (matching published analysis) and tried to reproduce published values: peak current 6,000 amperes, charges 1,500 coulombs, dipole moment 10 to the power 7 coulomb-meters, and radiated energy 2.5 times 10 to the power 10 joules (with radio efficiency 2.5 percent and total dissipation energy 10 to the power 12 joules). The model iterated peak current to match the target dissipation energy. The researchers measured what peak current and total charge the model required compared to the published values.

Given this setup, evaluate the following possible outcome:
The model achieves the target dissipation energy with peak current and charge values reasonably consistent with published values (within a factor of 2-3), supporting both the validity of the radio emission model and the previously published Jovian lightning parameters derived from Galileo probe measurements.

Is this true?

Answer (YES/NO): NO